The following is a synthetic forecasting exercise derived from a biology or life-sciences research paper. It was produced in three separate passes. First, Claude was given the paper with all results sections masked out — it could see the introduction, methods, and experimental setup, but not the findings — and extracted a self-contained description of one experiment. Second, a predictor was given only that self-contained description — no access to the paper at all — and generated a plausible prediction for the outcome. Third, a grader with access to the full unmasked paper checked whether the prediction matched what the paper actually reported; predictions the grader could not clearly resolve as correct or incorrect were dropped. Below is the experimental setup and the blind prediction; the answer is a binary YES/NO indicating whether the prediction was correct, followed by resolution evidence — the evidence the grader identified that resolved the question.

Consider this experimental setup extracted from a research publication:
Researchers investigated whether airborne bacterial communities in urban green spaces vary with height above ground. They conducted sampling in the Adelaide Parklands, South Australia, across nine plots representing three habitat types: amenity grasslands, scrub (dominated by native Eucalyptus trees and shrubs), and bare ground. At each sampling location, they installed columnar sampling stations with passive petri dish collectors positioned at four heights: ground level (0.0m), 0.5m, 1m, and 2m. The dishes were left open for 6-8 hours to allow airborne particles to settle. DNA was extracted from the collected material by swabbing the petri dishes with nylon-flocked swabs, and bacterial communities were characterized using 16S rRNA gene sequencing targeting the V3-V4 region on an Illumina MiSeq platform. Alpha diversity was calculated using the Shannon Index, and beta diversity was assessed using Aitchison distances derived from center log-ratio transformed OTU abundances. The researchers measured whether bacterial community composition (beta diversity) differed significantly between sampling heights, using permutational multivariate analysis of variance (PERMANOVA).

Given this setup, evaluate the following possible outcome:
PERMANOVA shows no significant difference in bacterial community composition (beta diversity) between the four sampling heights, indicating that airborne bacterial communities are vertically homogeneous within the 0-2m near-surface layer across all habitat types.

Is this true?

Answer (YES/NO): NO